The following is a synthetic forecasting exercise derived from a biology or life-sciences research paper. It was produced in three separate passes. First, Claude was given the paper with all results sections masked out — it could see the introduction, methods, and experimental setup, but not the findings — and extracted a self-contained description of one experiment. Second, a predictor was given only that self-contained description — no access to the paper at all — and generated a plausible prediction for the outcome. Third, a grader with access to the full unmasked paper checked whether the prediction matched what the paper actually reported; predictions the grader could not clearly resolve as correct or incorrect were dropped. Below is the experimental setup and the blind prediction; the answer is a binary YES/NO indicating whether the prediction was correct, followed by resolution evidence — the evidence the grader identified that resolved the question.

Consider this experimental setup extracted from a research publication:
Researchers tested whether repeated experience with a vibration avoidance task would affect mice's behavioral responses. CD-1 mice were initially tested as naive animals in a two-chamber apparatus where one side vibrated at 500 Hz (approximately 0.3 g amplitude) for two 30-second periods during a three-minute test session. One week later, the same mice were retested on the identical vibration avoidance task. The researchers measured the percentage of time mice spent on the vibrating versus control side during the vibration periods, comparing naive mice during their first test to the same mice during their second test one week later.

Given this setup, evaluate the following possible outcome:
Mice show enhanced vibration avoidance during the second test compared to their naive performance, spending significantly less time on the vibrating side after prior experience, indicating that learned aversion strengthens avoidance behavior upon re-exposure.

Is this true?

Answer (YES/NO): NO